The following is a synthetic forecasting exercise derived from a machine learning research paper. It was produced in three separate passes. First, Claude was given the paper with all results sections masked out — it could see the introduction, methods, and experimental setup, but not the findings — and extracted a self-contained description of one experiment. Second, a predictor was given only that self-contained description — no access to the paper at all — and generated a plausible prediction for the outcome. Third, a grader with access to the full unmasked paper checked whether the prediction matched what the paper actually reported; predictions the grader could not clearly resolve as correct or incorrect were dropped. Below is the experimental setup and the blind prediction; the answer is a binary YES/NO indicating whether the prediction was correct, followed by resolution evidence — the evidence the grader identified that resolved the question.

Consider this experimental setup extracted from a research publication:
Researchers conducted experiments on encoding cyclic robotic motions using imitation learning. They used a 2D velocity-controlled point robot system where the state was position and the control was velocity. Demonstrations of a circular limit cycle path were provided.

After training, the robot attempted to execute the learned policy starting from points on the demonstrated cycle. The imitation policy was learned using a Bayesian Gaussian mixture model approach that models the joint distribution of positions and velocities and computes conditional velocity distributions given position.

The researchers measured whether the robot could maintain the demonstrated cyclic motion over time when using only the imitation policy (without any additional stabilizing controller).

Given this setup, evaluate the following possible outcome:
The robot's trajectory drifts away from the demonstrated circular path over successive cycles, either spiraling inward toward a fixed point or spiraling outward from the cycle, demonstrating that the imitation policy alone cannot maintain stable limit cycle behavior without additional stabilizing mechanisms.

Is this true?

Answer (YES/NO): YES